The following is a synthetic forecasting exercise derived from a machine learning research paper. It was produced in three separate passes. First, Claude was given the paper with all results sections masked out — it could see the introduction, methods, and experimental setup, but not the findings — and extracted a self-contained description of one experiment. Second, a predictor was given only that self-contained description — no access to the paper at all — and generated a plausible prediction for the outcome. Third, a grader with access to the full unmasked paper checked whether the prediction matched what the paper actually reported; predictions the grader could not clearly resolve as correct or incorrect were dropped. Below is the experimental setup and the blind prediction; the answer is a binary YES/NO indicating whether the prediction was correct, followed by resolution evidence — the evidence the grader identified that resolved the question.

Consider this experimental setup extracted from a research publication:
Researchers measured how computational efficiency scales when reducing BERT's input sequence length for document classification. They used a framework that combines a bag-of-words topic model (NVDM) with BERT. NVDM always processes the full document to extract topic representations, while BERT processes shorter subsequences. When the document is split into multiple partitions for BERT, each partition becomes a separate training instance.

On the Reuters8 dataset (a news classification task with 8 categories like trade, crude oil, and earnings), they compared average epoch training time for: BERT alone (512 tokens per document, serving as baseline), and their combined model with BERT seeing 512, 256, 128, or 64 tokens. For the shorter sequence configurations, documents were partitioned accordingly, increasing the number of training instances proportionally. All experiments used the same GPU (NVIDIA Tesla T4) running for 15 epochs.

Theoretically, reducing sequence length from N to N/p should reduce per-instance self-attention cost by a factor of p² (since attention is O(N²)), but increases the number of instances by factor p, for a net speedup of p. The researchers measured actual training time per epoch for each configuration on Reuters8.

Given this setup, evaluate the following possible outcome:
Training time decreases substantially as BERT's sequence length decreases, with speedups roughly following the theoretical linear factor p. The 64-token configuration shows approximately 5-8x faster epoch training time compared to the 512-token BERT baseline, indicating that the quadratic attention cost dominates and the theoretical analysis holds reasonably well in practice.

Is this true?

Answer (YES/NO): NO